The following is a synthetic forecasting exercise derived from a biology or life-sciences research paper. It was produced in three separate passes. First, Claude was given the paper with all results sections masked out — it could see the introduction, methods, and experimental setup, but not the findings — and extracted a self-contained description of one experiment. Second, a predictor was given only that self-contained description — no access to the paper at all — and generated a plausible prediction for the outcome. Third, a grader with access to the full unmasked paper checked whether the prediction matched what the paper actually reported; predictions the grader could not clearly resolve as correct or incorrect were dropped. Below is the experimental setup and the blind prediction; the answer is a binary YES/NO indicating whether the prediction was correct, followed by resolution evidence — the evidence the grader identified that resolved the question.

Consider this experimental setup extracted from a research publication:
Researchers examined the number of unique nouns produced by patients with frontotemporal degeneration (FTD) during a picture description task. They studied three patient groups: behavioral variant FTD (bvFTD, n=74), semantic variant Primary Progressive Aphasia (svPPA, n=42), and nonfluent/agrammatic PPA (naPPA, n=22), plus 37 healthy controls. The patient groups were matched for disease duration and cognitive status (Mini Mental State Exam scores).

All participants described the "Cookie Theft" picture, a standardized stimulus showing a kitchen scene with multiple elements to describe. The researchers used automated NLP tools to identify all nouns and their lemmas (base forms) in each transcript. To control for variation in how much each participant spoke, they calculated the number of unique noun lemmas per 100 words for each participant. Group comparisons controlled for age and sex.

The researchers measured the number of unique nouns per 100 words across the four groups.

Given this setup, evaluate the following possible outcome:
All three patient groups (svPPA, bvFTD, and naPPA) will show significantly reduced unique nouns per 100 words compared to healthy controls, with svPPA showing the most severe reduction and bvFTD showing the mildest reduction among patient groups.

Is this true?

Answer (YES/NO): NO